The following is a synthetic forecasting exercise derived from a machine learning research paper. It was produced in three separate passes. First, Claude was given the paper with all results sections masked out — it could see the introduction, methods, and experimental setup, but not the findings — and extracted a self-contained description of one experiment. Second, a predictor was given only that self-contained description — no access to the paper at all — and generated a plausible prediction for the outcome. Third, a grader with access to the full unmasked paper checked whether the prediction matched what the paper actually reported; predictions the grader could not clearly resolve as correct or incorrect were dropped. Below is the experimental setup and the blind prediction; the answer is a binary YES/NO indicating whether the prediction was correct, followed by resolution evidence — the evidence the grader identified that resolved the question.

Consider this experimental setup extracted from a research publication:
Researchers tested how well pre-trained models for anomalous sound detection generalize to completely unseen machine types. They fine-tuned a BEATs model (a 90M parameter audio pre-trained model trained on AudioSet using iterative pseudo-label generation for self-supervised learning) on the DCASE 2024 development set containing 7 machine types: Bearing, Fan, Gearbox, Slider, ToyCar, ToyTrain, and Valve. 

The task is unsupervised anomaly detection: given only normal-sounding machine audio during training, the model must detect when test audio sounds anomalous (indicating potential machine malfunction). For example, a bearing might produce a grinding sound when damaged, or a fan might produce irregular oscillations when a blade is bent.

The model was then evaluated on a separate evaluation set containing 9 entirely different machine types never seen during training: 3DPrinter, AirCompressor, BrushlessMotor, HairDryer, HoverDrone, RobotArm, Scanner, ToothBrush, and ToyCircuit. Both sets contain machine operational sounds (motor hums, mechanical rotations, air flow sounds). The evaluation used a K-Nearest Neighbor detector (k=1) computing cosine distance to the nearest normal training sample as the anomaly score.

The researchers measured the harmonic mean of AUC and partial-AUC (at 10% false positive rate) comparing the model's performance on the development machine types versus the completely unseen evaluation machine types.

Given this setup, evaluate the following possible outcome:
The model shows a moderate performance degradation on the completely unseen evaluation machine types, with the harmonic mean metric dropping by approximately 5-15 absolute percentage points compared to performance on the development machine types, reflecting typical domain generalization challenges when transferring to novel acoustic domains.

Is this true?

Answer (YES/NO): NO